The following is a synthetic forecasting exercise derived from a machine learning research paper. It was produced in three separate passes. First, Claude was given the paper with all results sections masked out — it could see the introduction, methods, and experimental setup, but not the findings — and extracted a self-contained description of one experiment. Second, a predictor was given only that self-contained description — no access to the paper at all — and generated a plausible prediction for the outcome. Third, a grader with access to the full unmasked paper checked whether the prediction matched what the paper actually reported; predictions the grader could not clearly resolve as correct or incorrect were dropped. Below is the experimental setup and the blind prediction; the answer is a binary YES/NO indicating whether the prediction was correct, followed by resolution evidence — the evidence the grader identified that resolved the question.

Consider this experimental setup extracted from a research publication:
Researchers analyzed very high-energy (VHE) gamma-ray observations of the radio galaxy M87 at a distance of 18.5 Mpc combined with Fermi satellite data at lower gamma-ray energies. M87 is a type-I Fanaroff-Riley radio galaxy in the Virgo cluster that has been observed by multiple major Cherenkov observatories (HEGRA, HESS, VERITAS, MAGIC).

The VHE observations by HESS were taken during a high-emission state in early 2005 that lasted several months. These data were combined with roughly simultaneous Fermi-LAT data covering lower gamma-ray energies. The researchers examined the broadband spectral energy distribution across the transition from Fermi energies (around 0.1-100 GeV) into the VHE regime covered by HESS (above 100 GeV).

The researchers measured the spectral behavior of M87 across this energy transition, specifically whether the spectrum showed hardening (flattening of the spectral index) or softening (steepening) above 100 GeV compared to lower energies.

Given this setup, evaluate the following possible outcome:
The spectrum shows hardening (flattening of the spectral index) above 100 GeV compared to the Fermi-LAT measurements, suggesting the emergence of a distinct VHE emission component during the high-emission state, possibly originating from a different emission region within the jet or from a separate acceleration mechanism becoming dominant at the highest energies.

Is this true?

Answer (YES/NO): YES